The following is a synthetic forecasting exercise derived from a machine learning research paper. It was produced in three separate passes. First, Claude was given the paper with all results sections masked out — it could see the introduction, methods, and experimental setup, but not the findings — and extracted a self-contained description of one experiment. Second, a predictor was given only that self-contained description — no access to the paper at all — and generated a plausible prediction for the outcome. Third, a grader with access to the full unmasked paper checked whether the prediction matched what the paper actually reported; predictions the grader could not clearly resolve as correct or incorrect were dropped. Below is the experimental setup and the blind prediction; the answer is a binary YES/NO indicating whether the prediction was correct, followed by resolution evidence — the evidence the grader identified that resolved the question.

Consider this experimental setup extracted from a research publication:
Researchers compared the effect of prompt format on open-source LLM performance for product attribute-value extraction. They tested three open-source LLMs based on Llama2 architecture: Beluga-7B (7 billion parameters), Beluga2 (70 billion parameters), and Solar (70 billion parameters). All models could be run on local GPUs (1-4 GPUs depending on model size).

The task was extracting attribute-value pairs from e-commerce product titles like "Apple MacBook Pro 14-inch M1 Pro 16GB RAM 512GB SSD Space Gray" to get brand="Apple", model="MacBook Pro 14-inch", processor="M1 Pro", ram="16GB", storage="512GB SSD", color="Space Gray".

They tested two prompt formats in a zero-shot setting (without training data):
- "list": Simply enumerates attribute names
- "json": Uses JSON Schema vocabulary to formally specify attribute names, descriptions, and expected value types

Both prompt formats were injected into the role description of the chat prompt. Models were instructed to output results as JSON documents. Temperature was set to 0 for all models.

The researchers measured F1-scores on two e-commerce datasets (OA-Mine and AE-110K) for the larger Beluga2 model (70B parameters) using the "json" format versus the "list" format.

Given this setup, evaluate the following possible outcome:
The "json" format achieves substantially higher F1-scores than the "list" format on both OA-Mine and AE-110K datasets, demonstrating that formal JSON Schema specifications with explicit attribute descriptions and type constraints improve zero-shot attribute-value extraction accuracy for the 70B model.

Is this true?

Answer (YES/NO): NO